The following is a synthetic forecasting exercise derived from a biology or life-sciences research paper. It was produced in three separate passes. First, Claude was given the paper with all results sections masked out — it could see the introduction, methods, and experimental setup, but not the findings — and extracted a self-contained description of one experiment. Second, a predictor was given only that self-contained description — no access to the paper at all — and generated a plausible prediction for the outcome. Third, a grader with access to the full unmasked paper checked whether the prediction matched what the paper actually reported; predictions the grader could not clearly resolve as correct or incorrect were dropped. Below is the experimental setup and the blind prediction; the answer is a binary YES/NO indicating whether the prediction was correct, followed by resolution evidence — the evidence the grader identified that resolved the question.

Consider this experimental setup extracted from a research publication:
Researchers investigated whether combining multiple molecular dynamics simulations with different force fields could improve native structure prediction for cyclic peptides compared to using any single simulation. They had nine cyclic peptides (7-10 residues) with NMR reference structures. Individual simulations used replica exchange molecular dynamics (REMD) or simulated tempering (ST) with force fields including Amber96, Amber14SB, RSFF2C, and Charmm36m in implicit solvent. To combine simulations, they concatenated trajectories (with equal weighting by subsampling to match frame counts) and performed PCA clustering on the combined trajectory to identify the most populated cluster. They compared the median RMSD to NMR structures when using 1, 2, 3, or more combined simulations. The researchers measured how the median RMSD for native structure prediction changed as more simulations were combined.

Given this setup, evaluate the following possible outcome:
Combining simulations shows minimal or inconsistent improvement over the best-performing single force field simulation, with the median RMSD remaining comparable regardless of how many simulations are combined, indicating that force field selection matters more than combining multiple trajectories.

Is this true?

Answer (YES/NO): NO